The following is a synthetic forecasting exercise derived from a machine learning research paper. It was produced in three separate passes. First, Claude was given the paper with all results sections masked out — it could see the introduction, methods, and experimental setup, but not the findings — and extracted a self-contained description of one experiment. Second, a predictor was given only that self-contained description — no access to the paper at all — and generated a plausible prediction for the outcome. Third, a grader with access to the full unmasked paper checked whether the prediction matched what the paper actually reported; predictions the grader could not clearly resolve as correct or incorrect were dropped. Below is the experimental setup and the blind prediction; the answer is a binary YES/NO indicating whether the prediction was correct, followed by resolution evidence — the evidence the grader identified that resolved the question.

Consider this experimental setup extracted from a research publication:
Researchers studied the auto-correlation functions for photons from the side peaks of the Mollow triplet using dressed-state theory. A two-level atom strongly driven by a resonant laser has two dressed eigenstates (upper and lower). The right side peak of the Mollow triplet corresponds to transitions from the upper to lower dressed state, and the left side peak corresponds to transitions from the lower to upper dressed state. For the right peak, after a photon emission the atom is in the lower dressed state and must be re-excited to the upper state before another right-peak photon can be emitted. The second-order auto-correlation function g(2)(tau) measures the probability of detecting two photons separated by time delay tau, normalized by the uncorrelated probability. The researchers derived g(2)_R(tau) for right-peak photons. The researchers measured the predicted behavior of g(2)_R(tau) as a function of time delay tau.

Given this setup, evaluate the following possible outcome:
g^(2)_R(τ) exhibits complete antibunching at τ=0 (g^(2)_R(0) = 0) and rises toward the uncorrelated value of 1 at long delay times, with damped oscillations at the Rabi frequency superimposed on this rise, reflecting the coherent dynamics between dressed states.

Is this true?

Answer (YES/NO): NO